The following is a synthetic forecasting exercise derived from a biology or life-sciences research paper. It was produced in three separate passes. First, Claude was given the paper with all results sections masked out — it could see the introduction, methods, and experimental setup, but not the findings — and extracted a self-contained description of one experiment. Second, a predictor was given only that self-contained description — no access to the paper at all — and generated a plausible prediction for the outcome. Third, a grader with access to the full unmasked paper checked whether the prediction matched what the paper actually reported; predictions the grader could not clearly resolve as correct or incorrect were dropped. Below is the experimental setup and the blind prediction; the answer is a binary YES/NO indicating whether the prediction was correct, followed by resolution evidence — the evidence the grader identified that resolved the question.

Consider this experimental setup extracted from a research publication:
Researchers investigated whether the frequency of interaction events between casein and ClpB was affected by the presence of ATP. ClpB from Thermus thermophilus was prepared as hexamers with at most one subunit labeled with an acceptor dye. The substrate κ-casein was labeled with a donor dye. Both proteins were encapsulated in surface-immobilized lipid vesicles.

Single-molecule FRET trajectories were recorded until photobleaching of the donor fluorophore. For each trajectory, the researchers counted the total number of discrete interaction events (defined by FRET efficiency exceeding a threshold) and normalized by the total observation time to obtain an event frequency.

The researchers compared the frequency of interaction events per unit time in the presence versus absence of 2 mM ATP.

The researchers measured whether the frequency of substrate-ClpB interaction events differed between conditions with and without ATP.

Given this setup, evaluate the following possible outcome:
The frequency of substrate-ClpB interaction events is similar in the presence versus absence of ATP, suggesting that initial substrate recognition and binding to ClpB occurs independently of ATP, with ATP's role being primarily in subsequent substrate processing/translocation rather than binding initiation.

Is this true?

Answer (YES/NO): NO